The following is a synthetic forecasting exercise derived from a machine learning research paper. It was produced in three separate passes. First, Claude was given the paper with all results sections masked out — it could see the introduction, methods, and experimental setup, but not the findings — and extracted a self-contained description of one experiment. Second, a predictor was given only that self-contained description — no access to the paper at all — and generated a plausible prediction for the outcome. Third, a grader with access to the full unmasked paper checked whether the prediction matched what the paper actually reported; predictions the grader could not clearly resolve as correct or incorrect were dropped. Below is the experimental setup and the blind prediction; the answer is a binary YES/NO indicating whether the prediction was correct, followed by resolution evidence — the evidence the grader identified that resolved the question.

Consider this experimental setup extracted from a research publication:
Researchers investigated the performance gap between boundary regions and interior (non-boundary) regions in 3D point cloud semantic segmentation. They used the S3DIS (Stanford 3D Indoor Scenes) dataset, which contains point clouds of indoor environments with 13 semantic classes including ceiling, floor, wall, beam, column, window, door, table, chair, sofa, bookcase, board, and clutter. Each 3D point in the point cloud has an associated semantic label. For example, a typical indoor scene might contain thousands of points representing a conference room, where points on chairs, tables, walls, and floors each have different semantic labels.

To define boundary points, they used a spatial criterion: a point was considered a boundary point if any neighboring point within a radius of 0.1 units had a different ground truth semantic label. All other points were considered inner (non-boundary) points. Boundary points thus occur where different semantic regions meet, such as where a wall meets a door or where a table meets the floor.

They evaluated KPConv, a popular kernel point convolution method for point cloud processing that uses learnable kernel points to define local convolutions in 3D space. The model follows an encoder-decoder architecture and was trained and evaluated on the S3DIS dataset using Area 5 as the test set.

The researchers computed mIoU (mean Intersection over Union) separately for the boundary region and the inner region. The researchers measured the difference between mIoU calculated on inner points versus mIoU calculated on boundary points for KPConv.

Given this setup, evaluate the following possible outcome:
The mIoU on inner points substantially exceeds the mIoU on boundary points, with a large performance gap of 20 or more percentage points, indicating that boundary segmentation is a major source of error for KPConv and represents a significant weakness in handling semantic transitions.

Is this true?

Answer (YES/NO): YES